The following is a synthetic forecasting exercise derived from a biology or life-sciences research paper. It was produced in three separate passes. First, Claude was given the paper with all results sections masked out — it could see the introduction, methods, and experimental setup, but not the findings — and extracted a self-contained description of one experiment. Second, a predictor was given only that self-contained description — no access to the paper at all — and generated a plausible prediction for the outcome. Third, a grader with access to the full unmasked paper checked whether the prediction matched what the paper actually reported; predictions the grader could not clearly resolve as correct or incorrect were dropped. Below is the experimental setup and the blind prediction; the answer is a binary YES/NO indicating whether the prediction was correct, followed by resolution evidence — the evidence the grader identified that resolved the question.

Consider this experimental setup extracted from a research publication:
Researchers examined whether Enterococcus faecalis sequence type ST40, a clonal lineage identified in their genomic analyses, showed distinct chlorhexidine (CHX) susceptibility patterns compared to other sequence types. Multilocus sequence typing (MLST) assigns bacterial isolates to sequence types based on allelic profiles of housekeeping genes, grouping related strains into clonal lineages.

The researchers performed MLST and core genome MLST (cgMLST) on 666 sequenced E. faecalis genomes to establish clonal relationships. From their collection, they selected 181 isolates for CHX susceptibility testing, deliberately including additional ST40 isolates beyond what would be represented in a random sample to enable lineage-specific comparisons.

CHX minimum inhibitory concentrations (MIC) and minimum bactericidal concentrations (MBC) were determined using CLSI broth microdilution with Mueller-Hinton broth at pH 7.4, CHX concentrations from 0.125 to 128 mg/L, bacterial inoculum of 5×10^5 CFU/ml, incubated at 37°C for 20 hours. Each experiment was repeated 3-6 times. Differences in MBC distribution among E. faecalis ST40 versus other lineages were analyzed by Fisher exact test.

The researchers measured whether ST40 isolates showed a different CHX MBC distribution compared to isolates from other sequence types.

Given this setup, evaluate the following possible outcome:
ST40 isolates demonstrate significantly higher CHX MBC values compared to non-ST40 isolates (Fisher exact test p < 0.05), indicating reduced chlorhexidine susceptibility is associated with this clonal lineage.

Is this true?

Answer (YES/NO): NO